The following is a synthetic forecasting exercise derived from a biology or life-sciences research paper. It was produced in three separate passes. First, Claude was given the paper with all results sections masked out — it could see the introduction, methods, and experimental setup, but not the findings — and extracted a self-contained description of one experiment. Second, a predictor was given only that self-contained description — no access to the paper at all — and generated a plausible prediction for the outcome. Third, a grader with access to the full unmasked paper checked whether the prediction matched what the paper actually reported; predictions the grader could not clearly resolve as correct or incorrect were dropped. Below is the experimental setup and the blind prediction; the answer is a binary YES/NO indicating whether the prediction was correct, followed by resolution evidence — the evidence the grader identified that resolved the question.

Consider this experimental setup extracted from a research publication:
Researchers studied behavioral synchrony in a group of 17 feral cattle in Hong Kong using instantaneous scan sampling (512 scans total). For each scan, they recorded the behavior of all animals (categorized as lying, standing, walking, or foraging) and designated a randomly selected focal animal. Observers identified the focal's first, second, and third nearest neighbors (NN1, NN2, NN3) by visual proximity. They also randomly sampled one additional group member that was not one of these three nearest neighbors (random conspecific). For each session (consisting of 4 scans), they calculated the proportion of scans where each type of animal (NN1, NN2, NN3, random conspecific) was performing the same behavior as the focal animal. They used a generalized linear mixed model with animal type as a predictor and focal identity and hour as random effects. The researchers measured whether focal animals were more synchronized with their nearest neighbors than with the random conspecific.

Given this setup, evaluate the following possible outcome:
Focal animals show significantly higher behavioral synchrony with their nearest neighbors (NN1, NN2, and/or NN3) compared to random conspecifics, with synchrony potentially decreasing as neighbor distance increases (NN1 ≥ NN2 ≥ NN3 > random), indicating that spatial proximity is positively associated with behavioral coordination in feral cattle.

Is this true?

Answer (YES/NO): YES